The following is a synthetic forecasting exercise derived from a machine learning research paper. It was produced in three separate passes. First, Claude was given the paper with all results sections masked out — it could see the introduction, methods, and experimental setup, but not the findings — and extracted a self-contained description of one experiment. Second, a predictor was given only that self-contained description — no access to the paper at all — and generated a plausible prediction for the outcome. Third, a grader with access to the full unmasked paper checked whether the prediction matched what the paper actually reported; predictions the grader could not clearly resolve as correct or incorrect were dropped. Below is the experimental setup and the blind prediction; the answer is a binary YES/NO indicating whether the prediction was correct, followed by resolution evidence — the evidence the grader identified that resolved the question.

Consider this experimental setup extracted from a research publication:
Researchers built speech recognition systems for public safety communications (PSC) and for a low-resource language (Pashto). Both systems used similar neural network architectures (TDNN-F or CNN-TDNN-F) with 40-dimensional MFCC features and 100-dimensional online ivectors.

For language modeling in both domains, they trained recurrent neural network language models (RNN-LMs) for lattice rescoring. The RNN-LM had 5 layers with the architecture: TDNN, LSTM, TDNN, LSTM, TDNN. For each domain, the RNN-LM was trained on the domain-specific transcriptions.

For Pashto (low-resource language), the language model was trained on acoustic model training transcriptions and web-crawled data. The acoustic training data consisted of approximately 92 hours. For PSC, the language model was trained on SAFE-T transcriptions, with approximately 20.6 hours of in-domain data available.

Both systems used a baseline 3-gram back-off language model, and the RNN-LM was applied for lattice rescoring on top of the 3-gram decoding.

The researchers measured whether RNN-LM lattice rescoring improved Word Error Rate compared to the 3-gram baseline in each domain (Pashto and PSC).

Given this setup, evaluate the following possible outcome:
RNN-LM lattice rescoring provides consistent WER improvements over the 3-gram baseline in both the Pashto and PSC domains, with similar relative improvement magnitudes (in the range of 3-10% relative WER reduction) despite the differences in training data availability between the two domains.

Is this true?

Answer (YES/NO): NO